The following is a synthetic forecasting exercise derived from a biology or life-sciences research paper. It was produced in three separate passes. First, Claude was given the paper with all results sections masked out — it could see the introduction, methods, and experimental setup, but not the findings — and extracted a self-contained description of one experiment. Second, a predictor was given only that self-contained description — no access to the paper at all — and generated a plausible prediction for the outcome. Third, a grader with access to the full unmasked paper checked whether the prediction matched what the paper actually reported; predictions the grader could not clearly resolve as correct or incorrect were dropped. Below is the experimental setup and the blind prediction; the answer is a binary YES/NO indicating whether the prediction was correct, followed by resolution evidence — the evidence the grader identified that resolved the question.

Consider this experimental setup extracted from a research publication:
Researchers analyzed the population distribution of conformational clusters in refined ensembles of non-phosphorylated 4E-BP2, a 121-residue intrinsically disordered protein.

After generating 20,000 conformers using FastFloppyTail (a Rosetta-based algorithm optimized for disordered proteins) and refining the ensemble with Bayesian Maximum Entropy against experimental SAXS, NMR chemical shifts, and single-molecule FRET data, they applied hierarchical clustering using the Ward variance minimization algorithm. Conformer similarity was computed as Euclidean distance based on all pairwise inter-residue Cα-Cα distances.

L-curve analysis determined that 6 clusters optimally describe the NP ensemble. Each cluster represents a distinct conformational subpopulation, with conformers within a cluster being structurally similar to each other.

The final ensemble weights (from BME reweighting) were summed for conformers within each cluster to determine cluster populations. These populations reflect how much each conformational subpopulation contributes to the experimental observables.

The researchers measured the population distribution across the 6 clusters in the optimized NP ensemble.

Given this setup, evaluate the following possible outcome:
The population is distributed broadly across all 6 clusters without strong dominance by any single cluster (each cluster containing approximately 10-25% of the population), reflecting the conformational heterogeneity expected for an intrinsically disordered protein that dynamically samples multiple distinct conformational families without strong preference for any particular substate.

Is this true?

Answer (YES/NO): NO